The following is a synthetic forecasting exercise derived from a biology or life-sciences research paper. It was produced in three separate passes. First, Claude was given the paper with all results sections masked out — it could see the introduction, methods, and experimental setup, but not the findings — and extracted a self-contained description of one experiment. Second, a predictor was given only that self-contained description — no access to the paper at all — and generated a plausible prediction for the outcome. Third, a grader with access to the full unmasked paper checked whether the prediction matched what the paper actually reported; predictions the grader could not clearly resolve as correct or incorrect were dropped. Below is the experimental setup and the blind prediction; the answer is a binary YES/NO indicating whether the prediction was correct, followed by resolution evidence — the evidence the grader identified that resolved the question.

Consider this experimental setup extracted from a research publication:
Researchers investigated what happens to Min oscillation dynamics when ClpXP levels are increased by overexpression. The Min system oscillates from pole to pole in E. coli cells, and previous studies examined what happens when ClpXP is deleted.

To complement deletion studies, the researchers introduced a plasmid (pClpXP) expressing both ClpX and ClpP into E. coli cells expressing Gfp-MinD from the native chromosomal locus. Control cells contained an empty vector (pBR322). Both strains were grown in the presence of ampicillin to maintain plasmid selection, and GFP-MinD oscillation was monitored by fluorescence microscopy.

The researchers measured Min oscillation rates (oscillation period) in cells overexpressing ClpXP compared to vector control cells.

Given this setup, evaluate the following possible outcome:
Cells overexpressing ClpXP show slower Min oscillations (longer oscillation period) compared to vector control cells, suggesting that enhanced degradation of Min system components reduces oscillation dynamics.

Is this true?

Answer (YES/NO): NO